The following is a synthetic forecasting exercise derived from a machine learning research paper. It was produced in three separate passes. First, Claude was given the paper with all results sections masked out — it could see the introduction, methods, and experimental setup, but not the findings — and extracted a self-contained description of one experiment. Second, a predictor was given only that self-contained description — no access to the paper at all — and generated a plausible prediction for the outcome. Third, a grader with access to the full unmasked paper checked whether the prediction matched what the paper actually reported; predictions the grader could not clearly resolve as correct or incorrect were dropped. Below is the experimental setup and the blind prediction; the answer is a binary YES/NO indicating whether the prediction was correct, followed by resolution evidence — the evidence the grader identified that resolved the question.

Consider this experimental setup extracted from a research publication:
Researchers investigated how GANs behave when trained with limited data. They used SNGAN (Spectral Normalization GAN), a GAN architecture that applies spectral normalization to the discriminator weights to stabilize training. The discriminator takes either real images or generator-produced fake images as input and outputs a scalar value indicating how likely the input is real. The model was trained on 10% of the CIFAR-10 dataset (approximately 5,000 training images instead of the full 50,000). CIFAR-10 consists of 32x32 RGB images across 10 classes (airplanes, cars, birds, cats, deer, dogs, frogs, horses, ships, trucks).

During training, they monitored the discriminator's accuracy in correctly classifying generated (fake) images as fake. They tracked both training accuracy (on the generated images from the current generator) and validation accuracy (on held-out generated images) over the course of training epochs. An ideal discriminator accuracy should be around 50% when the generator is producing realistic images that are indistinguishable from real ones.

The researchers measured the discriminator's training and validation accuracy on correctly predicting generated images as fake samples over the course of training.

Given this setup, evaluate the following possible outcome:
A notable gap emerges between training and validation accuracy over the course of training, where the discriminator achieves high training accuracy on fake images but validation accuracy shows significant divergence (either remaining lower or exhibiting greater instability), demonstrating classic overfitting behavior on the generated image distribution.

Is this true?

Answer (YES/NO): NO